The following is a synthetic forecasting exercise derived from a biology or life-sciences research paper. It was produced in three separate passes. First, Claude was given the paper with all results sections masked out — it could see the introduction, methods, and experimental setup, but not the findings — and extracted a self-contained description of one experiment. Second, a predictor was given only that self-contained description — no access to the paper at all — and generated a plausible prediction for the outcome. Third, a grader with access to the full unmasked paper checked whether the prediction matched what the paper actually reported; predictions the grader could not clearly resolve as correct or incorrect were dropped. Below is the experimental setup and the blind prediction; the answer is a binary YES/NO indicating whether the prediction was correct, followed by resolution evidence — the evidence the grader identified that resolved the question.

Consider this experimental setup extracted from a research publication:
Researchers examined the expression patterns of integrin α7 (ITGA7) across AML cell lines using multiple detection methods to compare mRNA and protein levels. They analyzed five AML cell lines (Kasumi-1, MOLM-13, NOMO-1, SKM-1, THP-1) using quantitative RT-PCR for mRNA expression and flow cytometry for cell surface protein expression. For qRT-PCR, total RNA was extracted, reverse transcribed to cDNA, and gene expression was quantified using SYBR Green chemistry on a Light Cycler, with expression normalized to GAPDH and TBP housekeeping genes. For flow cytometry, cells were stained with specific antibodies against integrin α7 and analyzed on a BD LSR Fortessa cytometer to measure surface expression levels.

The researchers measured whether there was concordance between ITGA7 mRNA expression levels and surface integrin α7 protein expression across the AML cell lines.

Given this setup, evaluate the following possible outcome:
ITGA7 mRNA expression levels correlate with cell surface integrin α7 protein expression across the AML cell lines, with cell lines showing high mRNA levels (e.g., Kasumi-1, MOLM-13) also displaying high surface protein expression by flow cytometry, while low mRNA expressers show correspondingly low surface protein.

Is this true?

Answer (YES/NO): NO